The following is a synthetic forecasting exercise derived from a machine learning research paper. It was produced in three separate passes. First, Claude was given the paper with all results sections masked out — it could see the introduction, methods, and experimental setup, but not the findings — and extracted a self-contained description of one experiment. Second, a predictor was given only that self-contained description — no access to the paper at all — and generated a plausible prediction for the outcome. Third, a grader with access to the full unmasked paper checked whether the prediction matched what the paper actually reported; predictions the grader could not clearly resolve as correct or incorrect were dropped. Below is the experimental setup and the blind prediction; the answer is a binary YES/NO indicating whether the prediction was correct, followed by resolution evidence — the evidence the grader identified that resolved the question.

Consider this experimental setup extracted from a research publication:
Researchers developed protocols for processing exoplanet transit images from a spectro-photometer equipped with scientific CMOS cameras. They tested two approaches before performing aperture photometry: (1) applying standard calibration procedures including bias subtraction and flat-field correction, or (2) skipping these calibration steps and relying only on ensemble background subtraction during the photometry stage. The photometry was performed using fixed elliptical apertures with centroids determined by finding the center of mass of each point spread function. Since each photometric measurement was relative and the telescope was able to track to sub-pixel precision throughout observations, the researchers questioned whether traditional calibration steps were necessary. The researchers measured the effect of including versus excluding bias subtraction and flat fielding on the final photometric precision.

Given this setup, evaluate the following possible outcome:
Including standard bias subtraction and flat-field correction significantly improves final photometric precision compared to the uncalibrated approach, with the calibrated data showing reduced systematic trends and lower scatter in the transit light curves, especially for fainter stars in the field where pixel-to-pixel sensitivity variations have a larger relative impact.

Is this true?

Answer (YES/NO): NO